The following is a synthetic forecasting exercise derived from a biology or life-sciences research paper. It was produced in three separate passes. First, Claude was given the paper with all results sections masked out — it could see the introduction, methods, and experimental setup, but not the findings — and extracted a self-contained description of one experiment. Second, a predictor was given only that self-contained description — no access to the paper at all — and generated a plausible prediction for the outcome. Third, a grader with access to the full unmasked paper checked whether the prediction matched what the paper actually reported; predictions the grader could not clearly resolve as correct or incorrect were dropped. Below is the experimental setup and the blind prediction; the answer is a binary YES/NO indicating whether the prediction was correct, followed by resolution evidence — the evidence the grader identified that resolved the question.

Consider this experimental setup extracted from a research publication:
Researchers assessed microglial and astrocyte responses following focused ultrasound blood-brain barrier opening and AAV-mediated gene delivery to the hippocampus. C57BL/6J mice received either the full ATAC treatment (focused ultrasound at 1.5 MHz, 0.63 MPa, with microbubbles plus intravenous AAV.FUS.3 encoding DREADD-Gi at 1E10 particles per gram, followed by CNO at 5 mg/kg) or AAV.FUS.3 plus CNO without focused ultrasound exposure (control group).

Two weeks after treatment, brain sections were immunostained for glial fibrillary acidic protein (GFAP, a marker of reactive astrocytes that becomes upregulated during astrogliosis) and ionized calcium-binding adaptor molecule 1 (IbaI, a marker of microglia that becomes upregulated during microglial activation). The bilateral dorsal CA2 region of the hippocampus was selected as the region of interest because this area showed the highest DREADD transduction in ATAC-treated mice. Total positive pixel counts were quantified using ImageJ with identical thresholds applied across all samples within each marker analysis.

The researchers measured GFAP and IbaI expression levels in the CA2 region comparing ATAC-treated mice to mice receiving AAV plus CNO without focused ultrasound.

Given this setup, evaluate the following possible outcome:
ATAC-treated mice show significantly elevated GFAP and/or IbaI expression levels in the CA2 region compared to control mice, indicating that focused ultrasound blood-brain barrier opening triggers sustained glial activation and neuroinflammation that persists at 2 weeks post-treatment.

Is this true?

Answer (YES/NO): NO